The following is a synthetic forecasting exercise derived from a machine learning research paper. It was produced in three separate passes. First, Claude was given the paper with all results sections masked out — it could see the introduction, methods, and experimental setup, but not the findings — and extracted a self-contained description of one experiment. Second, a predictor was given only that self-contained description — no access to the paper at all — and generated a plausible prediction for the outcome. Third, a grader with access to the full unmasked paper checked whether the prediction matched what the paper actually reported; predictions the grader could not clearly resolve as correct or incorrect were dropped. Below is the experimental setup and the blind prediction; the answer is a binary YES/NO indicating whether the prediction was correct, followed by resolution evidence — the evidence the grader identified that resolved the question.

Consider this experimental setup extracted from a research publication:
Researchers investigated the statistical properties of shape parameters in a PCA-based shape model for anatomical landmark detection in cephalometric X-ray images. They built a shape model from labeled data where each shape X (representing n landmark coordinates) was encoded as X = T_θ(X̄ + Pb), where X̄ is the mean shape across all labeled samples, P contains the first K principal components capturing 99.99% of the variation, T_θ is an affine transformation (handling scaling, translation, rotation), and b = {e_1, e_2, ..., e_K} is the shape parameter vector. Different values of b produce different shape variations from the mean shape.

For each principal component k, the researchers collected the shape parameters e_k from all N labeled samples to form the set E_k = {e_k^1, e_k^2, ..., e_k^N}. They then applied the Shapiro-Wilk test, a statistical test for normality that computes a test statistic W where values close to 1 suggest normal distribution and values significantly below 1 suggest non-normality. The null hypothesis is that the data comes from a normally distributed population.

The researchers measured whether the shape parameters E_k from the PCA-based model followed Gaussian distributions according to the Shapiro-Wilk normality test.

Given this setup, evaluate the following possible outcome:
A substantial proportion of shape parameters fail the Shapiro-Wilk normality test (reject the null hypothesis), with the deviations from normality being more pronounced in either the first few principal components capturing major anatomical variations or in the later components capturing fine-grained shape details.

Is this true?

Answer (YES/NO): NO